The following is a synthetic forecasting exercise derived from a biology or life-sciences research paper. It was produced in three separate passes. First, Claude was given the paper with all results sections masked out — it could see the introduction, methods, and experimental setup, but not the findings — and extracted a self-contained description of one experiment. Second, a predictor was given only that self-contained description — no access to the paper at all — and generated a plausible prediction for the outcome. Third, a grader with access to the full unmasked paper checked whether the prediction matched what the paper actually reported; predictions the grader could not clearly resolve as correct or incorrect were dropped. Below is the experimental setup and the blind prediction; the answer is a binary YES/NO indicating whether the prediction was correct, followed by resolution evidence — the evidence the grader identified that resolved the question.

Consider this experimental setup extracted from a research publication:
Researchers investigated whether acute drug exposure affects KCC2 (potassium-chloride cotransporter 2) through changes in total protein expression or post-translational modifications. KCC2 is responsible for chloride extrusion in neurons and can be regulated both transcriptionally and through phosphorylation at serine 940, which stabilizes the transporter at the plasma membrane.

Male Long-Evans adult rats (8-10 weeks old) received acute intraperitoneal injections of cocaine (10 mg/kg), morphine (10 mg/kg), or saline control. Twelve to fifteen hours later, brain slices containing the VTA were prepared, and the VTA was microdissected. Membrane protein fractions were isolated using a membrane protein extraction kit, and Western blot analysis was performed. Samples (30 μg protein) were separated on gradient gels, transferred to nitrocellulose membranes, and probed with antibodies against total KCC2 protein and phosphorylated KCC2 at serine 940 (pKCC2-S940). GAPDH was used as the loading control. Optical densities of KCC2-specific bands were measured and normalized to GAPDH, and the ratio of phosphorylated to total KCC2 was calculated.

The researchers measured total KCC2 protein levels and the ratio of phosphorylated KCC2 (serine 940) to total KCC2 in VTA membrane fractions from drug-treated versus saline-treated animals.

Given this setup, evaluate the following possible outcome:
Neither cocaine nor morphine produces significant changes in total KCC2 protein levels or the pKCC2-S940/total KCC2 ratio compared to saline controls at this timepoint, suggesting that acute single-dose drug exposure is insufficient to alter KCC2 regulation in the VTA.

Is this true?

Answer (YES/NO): NO